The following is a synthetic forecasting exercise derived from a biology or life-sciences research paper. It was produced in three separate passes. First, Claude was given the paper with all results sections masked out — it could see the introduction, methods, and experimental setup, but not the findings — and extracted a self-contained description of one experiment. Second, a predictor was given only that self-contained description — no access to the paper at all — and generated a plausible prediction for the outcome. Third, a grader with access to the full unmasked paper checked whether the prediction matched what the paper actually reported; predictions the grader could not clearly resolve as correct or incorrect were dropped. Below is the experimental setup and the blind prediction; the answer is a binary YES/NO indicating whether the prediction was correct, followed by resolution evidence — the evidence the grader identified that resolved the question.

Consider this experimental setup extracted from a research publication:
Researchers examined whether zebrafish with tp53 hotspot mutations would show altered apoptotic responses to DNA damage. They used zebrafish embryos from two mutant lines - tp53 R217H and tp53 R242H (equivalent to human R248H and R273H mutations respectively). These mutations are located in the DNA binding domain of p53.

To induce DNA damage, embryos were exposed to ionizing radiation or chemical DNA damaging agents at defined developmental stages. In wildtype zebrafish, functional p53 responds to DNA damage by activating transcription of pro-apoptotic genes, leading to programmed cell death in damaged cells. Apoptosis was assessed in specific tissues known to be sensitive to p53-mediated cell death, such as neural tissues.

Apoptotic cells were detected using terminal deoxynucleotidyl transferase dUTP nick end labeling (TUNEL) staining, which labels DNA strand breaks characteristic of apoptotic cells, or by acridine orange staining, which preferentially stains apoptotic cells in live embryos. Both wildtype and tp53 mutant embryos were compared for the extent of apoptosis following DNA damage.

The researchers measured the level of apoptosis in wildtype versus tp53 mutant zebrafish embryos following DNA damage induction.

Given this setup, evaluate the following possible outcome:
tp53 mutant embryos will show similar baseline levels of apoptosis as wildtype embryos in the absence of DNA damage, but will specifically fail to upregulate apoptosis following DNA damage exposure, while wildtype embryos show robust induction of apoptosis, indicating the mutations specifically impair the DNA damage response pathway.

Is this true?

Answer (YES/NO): YES